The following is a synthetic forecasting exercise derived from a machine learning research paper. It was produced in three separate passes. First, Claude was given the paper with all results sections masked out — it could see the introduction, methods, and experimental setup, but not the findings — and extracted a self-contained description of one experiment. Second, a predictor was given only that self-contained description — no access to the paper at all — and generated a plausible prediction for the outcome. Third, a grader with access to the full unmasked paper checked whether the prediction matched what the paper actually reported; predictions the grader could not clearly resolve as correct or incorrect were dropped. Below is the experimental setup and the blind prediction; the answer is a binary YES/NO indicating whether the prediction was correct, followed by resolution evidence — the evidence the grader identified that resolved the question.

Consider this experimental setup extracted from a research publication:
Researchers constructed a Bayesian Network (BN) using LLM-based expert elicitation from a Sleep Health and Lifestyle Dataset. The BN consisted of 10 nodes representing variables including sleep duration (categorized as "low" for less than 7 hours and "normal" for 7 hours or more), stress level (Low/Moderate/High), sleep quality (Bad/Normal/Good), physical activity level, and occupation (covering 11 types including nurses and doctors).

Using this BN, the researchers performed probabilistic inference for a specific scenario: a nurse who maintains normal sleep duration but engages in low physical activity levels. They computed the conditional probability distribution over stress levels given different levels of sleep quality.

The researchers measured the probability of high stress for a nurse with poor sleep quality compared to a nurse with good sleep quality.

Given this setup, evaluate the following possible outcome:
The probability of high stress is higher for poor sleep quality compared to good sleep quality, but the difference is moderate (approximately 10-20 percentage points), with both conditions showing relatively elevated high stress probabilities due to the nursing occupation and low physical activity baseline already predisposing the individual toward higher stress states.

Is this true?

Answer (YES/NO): NO